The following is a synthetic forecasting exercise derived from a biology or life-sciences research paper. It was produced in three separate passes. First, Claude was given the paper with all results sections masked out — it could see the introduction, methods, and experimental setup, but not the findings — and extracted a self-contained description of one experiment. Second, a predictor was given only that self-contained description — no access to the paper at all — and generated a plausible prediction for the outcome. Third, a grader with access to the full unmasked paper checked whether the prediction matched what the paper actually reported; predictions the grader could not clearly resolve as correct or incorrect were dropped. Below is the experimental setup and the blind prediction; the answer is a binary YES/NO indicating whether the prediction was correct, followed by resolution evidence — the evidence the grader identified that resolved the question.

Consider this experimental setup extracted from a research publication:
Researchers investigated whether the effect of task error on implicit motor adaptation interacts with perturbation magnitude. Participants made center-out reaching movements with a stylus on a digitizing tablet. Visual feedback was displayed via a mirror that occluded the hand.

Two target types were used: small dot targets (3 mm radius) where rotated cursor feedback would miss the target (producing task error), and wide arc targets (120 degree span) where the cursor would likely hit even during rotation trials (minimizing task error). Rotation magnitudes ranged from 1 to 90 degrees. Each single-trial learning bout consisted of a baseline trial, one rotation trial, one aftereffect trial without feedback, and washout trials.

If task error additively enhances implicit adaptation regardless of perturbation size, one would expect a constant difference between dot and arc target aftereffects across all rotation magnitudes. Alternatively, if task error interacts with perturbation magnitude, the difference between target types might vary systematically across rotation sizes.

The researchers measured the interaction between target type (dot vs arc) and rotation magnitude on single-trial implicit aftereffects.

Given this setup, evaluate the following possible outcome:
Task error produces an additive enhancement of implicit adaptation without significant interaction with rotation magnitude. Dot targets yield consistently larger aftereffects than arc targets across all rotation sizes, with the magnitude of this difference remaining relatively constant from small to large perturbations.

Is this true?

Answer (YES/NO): YES